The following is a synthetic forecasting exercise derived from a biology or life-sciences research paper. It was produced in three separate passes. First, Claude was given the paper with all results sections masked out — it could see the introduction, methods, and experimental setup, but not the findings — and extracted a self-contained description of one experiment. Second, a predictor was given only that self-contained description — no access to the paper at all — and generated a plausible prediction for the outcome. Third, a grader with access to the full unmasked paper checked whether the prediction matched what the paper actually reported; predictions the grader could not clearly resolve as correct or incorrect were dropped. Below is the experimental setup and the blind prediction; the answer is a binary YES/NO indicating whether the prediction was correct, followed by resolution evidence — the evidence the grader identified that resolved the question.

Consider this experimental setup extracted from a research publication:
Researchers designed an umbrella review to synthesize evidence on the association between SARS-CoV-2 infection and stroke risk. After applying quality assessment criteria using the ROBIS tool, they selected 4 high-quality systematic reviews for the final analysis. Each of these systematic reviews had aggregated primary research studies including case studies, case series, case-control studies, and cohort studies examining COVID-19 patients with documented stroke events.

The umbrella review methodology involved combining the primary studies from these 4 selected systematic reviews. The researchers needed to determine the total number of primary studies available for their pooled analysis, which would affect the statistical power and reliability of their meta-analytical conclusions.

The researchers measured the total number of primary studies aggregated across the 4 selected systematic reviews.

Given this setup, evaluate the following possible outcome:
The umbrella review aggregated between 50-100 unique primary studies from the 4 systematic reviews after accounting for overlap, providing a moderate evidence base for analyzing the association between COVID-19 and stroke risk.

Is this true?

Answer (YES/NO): YES